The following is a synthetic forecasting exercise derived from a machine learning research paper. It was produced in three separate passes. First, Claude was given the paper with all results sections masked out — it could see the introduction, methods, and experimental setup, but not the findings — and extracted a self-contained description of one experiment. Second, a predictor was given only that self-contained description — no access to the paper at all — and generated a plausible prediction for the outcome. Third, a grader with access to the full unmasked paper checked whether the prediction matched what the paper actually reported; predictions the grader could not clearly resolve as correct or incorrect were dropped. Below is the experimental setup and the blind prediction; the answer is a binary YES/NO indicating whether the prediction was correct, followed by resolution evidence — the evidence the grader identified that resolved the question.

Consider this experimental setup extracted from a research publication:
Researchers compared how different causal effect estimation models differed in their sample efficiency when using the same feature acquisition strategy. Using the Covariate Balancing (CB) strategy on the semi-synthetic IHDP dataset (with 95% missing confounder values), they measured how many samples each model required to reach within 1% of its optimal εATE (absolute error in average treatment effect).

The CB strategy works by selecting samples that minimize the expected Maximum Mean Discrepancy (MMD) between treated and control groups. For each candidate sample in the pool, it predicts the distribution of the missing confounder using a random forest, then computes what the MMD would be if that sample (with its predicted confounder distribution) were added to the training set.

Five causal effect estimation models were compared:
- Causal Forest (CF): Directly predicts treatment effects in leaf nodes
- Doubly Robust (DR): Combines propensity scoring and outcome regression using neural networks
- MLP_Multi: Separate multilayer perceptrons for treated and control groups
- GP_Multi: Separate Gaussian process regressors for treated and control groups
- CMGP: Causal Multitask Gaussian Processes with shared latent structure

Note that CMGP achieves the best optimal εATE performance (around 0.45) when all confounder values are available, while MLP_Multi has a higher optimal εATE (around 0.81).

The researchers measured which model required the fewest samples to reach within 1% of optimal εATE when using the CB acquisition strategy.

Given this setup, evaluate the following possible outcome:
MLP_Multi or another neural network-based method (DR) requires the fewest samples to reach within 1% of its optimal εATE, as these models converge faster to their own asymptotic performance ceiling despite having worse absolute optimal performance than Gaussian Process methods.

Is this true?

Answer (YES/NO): YES